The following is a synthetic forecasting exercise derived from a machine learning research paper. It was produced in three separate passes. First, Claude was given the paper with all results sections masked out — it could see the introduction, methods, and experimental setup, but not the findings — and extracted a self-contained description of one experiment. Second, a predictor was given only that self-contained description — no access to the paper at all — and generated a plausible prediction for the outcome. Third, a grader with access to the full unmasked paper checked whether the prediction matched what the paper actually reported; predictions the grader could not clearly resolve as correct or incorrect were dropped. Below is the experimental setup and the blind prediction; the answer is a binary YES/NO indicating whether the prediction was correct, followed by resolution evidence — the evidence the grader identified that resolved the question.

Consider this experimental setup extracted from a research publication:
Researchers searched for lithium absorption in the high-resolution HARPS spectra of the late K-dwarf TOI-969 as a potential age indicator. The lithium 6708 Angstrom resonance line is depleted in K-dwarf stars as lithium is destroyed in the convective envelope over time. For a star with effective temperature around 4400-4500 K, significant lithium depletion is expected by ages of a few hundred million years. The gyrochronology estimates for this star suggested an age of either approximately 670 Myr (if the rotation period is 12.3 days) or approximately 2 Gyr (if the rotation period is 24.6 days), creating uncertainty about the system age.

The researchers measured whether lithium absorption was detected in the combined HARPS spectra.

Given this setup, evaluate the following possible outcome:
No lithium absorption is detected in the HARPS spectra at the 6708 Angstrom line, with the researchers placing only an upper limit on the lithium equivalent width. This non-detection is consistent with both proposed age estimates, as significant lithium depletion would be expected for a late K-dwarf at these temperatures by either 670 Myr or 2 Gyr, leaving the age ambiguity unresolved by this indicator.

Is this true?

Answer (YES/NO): YES